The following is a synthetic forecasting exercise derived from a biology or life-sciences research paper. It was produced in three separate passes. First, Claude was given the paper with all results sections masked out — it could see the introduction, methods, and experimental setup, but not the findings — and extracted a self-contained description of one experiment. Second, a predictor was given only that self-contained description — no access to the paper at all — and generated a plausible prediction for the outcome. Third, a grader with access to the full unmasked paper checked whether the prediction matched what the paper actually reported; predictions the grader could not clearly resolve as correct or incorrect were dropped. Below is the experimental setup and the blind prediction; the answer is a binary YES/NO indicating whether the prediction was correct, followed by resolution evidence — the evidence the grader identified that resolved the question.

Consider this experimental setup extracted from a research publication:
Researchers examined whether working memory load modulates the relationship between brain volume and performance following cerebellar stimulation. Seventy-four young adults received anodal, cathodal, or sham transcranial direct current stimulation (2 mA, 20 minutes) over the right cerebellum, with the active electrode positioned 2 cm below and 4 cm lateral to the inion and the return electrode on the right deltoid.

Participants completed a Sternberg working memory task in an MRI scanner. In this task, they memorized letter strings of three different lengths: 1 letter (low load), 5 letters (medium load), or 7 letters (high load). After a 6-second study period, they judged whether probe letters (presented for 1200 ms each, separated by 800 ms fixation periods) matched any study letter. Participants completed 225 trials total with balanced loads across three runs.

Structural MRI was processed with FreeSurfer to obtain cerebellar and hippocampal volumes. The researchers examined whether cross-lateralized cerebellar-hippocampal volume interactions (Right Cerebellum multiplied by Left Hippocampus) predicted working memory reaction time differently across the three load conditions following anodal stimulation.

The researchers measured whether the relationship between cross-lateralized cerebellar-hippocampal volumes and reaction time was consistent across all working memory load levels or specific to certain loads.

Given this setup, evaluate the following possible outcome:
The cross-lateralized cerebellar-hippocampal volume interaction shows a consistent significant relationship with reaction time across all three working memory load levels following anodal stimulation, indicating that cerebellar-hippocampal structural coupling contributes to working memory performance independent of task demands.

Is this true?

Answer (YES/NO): NO